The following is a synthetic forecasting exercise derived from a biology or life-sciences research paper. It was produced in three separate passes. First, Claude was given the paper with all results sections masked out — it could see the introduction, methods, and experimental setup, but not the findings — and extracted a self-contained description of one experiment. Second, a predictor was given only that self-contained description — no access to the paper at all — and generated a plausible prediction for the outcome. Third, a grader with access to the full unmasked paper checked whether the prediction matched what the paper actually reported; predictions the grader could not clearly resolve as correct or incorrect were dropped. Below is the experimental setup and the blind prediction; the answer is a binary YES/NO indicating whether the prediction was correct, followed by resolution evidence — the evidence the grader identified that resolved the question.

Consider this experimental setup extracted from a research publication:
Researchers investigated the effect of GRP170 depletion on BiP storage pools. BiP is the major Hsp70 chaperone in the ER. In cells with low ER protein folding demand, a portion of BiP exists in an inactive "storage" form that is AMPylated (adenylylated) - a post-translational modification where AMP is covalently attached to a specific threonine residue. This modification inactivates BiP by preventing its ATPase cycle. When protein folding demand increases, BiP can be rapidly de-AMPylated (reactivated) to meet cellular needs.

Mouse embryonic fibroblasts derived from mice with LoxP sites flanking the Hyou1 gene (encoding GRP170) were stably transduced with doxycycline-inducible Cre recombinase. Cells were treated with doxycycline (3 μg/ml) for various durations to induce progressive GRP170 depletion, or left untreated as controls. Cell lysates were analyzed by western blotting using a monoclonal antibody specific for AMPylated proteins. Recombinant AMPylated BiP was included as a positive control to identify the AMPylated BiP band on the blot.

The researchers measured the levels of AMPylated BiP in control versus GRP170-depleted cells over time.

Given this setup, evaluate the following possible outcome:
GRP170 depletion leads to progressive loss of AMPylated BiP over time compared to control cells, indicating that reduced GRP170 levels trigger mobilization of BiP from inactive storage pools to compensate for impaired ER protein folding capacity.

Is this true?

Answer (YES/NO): YES